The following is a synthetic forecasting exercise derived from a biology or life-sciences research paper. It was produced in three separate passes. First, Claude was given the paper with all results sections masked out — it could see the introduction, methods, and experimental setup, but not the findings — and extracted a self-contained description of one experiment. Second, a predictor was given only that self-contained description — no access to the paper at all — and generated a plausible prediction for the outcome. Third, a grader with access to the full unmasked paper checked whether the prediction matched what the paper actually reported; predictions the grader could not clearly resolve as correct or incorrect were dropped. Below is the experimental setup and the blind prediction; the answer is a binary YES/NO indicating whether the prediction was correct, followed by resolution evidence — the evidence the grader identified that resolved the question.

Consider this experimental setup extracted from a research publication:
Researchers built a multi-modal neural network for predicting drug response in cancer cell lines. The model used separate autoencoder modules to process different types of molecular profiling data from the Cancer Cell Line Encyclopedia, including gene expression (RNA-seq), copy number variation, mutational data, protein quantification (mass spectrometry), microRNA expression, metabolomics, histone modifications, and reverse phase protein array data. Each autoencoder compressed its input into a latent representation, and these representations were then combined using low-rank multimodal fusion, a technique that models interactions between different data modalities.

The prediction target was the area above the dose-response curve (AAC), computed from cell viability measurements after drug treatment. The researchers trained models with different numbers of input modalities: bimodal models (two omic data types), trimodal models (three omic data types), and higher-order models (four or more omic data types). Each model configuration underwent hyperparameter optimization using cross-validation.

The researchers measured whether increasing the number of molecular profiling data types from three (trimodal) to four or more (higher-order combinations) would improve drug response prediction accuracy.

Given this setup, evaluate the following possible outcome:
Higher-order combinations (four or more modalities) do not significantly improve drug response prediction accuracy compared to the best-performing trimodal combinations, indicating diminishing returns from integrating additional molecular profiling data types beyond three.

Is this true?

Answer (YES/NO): YES